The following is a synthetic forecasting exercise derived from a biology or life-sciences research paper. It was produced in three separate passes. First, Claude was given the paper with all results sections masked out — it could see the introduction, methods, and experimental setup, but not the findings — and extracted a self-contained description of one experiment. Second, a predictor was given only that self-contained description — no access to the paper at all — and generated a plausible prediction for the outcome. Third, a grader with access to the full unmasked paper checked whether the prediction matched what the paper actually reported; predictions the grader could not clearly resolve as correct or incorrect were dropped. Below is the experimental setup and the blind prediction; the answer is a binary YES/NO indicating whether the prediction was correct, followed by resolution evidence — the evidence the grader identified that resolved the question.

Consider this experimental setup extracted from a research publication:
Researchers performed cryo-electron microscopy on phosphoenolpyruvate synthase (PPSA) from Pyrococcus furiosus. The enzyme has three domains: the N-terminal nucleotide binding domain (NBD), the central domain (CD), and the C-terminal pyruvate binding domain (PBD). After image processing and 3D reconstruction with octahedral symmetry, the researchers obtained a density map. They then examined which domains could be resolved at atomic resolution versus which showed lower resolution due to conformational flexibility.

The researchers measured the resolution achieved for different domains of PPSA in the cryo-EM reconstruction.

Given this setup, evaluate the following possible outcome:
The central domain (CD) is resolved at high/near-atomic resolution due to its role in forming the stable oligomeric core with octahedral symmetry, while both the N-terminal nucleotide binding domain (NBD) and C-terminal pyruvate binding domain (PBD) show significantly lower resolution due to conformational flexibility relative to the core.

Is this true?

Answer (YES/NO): NO